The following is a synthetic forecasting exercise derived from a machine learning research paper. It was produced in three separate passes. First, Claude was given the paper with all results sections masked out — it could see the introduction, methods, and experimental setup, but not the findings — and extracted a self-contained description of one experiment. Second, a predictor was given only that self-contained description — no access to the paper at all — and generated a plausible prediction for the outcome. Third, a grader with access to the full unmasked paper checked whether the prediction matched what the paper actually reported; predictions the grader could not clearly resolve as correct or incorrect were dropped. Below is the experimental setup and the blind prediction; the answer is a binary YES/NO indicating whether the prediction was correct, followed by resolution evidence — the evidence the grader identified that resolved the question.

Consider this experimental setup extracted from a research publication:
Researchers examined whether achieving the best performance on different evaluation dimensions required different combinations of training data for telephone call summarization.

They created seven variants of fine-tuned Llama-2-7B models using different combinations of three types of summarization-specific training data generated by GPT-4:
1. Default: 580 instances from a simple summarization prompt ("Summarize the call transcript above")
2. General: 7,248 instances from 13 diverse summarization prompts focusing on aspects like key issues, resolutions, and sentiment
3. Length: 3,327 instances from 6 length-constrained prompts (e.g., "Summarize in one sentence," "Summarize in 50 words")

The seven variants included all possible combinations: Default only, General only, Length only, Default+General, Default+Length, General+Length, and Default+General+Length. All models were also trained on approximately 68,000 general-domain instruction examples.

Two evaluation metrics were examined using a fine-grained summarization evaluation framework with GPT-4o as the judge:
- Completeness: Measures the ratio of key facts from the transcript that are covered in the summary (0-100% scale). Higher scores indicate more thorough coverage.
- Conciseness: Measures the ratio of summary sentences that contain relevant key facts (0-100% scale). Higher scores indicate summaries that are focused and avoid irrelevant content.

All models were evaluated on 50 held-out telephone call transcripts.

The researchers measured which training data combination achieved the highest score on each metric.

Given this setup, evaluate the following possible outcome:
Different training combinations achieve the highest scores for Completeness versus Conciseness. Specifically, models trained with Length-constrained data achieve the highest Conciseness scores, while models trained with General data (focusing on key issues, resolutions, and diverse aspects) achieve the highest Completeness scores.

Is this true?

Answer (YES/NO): NO